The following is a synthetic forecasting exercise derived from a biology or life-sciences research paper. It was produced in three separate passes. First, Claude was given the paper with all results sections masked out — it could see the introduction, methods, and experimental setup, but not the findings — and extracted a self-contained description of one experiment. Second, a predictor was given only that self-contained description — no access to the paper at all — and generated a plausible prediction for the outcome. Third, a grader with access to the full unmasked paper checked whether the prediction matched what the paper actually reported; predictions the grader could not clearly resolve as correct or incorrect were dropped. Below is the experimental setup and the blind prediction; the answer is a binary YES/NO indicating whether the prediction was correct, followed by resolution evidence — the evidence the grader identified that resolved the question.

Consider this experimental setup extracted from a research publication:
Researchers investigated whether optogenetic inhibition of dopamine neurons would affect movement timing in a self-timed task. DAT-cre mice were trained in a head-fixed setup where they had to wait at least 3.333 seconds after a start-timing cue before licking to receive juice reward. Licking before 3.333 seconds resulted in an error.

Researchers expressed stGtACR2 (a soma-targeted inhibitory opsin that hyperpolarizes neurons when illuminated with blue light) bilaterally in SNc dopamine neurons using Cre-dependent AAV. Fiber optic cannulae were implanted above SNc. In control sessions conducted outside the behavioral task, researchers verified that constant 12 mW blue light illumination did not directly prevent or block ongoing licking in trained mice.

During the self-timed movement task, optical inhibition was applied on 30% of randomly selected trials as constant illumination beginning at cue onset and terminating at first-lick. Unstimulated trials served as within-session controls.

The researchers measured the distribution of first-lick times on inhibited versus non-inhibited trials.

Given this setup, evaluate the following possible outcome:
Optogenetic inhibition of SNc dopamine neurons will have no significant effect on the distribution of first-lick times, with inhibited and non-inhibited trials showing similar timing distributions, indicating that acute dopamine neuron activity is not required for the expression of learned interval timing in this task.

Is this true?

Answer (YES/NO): NO